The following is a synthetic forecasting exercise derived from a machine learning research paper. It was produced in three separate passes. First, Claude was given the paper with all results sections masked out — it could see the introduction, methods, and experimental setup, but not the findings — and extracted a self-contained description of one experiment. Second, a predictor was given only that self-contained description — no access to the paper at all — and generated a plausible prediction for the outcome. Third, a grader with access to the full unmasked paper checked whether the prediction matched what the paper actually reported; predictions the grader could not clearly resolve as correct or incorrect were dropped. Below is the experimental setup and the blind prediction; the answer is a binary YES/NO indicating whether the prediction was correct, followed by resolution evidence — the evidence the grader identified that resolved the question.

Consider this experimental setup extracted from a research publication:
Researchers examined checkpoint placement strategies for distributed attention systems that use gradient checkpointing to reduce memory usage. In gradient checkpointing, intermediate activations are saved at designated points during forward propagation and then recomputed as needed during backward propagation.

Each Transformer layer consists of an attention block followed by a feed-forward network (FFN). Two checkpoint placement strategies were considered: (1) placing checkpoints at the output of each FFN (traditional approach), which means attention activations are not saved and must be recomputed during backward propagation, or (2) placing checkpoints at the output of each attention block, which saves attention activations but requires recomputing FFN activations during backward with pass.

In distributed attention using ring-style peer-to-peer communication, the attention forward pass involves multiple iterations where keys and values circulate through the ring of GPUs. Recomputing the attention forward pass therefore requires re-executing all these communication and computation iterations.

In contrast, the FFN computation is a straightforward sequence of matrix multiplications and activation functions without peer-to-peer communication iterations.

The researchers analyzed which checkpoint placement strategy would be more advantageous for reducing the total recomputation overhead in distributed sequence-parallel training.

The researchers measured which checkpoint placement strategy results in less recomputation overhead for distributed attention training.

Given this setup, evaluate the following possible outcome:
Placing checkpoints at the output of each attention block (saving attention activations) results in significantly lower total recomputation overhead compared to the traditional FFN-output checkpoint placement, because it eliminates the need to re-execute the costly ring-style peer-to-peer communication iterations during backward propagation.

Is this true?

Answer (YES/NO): YES